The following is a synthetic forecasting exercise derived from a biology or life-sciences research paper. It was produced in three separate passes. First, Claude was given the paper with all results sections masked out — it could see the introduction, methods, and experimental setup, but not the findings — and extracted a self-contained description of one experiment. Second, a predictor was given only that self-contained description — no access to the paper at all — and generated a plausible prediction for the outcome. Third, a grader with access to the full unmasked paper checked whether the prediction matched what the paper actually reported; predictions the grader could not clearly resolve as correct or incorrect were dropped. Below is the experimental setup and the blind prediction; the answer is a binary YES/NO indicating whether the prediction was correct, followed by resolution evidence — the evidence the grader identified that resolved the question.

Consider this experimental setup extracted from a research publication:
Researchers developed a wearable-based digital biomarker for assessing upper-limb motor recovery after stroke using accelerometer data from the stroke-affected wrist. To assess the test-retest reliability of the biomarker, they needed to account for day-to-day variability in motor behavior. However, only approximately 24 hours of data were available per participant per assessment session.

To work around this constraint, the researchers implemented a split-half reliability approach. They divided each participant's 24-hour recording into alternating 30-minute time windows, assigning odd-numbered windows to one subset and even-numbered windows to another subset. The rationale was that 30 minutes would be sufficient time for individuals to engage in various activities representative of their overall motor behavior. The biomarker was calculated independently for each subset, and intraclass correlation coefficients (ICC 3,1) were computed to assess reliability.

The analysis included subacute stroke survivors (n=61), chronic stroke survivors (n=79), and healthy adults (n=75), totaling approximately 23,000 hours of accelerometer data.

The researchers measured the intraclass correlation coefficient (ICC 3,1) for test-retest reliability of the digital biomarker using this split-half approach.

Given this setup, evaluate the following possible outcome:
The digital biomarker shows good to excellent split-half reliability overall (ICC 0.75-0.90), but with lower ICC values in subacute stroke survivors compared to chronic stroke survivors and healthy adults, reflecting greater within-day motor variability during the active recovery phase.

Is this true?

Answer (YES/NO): NO